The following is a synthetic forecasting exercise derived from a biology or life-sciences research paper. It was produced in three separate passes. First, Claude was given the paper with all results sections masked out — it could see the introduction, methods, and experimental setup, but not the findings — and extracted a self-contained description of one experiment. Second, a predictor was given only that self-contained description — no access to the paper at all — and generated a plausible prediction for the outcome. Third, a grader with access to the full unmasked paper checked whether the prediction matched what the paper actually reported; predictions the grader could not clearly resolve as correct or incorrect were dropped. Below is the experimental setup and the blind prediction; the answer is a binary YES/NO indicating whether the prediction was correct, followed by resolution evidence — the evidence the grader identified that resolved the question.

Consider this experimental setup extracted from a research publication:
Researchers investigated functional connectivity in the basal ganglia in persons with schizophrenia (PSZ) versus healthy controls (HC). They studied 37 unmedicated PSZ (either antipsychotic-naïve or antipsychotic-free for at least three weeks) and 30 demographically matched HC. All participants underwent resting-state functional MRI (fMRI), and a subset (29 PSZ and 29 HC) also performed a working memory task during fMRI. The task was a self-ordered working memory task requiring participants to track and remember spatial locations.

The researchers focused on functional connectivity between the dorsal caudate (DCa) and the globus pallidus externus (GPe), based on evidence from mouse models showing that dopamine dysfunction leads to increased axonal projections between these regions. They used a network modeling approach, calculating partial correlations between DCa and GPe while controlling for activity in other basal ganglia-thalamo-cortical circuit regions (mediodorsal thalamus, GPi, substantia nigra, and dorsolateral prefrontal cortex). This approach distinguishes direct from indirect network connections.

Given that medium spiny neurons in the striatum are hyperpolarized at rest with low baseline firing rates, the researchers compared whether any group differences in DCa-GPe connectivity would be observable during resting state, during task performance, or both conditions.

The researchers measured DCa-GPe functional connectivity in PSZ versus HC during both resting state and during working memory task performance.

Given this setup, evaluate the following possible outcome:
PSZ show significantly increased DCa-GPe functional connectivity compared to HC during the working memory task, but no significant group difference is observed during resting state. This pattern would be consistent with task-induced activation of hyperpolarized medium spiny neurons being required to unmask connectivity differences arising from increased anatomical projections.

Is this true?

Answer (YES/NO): YES